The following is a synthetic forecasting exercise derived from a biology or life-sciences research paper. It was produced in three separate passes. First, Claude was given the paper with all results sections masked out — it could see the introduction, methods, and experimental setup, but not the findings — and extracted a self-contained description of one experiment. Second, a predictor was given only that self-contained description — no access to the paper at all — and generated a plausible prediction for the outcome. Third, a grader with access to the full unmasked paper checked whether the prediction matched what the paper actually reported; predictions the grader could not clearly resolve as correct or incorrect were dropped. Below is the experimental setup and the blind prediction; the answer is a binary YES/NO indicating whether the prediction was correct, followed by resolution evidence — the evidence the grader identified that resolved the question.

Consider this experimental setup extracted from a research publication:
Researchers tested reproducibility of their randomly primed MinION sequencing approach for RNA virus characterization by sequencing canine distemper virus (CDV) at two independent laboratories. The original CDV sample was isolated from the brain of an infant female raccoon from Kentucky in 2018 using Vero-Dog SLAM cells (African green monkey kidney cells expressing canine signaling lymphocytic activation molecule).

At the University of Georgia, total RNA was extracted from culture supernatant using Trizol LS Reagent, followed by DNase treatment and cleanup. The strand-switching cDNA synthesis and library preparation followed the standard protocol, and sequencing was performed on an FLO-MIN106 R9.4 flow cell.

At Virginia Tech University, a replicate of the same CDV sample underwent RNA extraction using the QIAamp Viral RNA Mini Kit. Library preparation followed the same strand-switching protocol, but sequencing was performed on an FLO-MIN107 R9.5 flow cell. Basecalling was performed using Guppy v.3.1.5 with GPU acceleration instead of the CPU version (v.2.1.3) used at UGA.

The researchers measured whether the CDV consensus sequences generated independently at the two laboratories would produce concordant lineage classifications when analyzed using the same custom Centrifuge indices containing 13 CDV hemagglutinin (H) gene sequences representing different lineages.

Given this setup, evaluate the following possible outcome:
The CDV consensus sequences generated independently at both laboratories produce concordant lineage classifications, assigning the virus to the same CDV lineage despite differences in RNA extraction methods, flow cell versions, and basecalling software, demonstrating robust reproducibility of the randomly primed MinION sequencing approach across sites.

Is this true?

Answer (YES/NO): YES